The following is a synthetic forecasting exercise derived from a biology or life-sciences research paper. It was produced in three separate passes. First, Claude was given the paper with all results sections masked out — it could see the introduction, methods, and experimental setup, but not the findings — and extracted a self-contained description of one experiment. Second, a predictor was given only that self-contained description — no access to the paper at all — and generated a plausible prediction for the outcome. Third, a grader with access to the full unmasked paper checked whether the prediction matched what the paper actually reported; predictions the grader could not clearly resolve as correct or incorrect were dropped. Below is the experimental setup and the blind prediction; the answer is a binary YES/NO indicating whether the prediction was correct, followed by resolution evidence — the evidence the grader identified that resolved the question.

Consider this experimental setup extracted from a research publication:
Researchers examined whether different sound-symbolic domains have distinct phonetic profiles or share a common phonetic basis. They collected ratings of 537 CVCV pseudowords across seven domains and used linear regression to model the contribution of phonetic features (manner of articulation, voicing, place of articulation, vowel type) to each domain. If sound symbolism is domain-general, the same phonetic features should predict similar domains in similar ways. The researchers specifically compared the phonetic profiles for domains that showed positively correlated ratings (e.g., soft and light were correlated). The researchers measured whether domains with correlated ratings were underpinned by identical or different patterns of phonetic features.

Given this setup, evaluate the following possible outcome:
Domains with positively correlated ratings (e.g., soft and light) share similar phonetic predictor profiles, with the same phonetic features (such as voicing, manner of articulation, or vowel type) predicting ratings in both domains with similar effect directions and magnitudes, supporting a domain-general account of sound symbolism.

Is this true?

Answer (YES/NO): NO